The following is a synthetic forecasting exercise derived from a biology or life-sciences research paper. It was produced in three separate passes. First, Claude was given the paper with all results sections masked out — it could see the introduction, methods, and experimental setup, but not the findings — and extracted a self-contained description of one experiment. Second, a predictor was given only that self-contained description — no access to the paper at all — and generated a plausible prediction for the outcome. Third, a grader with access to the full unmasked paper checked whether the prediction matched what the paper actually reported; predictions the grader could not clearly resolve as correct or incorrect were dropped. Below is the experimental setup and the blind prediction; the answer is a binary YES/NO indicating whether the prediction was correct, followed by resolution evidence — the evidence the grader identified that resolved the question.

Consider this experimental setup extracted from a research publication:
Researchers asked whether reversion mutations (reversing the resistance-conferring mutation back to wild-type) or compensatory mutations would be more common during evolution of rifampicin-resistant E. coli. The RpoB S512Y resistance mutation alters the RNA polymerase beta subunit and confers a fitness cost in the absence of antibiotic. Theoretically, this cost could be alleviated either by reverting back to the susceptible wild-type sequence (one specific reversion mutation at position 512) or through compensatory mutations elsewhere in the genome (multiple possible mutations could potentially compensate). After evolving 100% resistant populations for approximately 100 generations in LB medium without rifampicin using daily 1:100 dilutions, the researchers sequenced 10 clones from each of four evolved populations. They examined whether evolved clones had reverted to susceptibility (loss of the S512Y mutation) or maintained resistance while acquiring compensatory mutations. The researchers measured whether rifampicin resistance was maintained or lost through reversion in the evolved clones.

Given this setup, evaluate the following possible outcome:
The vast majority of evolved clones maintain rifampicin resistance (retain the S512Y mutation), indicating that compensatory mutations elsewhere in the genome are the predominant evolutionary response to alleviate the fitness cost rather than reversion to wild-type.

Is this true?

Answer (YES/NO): YES